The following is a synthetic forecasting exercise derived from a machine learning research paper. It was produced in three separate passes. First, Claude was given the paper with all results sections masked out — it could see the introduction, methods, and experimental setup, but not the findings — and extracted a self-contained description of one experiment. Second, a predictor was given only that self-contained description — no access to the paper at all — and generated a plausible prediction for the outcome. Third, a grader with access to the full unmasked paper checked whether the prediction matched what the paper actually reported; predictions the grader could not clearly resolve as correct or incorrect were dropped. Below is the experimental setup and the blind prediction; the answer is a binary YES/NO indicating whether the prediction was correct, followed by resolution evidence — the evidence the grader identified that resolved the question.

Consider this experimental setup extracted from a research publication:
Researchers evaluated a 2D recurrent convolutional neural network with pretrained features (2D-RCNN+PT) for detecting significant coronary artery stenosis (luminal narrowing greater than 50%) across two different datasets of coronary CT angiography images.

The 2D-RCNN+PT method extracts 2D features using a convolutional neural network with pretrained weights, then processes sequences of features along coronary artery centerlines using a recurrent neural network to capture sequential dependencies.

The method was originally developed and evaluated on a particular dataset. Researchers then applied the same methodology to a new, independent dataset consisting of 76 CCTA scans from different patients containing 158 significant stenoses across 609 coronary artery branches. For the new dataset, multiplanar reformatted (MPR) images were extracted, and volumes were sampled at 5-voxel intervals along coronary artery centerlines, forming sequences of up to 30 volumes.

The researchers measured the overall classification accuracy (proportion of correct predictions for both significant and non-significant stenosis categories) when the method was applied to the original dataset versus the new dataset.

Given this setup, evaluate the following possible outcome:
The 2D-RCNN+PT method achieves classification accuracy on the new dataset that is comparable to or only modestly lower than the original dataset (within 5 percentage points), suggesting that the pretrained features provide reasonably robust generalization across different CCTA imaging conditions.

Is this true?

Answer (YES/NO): YES